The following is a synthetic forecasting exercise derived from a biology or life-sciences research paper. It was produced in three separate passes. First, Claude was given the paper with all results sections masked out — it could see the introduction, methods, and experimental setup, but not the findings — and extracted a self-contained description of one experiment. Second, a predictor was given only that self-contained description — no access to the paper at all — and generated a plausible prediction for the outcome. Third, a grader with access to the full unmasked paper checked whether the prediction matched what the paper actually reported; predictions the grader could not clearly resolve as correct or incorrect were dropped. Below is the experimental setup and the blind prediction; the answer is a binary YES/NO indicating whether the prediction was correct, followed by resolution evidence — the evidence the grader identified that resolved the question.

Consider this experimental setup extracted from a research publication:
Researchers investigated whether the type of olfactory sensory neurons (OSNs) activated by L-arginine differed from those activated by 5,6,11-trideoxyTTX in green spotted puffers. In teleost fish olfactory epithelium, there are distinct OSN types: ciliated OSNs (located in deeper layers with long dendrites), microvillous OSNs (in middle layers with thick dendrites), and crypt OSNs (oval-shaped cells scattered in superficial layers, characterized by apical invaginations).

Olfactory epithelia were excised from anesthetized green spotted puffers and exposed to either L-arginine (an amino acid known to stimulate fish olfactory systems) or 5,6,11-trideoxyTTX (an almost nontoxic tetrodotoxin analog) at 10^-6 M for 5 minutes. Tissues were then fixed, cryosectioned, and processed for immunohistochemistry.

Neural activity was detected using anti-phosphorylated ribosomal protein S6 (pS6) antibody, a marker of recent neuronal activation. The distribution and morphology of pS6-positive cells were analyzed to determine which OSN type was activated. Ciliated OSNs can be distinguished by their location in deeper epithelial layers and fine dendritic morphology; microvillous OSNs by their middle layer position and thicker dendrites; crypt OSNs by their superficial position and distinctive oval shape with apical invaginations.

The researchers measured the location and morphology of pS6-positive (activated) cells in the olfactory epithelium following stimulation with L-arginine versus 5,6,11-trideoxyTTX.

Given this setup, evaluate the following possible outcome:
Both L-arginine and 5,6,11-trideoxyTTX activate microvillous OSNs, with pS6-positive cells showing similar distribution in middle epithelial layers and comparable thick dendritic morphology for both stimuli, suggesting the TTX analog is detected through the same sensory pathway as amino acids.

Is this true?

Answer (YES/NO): NO